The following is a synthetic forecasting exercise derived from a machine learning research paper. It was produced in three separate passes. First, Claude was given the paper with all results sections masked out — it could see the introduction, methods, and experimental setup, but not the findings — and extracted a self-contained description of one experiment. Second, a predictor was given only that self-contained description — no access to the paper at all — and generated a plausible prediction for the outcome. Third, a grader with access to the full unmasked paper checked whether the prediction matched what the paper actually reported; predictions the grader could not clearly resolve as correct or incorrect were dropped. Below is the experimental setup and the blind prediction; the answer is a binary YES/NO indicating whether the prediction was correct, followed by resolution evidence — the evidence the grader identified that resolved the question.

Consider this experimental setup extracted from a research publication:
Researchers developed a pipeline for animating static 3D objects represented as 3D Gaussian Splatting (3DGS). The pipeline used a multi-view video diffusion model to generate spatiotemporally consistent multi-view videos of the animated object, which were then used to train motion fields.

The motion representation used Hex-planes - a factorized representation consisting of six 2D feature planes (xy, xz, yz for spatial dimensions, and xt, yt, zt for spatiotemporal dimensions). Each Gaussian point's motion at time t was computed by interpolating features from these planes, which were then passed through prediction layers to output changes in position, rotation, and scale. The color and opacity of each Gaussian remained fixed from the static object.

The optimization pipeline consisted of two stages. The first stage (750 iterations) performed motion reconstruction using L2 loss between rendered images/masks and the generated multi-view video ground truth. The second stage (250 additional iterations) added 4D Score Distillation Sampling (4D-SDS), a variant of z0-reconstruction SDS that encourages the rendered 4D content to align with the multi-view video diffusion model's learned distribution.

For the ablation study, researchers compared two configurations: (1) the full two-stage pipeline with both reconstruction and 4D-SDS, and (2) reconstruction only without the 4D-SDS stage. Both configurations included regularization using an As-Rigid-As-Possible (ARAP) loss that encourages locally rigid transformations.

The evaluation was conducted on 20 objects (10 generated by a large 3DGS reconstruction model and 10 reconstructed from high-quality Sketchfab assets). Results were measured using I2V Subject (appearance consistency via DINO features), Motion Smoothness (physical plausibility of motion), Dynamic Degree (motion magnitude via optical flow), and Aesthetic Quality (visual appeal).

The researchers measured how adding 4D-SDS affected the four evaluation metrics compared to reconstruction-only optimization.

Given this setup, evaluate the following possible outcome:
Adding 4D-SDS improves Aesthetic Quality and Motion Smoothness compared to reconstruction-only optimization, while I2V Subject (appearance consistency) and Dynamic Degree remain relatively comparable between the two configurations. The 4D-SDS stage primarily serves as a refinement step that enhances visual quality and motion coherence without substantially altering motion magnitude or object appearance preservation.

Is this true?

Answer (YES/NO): NO